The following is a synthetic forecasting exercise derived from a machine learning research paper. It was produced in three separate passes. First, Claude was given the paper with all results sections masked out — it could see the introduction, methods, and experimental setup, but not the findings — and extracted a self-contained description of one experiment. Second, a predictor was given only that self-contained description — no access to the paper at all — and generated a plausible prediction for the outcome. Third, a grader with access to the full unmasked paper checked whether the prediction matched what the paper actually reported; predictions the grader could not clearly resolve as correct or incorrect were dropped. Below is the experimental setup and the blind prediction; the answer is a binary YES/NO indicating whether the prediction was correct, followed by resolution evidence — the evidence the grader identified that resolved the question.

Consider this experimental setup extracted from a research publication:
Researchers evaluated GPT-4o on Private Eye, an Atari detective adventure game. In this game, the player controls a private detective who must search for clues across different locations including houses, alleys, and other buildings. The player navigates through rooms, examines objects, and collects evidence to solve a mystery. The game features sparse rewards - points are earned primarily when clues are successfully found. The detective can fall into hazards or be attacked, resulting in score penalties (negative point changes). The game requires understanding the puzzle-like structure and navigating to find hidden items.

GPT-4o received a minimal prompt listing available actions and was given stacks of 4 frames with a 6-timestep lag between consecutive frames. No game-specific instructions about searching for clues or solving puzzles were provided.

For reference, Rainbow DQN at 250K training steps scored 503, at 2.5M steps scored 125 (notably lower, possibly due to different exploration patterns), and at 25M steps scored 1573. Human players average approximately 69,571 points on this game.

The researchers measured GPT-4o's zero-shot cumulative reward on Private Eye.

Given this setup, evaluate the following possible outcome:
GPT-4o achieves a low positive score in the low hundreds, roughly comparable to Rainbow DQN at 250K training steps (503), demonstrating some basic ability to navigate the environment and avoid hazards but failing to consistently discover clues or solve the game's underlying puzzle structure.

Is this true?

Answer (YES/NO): NO